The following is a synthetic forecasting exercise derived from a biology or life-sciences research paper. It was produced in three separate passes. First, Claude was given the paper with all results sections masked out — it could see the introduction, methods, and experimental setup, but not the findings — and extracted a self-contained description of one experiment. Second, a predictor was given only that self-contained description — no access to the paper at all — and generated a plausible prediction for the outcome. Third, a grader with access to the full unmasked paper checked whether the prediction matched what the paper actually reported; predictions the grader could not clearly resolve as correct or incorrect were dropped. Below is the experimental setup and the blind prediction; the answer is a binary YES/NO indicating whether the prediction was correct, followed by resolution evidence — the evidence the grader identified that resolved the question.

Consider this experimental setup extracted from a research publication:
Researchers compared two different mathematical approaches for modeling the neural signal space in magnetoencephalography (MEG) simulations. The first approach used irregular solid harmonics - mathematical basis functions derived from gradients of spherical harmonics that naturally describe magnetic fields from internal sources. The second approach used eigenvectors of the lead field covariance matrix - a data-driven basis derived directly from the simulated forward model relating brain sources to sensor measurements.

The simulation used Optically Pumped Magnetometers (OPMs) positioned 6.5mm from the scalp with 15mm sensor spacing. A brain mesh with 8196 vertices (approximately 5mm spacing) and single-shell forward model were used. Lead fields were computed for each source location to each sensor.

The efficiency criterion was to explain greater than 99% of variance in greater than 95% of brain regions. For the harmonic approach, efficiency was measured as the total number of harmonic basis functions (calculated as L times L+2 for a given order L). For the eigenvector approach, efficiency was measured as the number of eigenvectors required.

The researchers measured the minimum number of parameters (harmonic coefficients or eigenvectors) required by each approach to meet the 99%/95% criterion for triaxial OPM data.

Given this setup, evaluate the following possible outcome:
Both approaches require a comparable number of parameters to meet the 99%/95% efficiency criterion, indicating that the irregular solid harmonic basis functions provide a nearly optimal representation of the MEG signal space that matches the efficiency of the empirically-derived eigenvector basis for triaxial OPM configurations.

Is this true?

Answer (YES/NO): NO